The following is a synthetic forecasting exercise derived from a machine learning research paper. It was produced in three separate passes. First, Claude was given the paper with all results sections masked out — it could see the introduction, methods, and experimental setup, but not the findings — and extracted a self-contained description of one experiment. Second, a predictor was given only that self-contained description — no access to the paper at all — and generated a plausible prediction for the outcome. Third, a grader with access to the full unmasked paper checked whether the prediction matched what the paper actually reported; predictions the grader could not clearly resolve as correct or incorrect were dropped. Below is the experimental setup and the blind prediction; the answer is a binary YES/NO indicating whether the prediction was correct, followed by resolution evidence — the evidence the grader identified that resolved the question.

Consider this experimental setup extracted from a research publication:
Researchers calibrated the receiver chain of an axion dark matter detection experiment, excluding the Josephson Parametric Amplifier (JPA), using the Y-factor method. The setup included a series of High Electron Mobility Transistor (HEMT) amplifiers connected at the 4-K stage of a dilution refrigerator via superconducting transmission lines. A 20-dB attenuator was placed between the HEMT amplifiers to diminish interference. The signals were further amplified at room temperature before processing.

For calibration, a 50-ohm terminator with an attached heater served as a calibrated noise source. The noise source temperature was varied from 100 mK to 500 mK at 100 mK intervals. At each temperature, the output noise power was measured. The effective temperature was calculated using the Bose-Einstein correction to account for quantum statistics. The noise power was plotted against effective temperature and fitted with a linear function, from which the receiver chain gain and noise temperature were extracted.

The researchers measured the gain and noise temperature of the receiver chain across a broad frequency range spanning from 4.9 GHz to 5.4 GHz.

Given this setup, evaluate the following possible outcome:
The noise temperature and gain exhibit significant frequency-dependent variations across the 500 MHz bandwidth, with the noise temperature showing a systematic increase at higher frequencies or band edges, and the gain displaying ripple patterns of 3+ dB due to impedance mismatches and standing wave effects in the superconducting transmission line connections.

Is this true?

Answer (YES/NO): NO